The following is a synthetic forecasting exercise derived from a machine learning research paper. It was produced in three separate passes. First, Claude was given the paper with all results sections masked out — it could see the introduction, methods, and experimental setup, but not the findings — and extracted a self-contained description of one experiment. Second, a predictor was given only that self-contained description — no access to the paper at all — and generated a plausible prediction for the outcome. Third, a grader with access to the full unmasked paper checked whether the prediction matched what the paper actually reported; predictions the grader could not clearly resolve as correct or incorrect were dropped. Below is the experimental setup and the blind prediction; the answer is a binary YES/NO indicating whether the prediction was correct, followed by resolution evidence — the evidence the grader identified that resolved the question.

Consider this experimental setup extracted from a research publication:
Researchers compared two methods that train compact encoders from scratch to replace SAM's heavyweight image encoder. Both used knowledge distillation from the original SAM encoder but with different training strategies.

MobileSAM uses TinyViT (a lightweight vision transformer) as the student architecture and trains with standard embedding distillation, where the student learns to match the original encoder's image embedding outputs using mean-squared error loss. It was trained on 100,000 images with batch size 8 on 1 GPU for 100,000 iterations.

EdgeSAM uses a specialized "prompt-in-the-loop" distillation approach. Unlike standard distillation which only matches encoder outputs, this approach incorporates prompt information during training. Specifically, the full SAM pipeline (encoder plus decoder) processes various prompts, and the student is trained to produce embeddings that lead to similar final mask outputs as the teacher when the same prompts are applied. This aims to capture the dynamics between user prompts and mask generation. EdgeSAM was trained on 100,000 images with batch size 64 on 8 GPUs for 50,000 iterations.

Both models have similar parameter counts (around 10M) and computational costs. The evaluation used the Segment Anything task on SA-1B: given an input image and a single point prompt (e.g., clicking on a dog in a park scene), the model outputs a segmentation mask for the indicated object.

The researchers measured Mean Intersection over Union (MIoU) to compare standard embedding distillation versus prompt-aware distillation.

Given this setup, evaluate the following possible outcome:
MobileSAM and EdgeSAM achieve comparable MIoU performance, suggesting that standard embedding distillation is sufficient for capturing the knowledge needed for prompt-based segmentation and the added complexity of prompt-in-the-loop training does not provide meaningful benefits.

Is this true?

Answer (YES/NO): NO